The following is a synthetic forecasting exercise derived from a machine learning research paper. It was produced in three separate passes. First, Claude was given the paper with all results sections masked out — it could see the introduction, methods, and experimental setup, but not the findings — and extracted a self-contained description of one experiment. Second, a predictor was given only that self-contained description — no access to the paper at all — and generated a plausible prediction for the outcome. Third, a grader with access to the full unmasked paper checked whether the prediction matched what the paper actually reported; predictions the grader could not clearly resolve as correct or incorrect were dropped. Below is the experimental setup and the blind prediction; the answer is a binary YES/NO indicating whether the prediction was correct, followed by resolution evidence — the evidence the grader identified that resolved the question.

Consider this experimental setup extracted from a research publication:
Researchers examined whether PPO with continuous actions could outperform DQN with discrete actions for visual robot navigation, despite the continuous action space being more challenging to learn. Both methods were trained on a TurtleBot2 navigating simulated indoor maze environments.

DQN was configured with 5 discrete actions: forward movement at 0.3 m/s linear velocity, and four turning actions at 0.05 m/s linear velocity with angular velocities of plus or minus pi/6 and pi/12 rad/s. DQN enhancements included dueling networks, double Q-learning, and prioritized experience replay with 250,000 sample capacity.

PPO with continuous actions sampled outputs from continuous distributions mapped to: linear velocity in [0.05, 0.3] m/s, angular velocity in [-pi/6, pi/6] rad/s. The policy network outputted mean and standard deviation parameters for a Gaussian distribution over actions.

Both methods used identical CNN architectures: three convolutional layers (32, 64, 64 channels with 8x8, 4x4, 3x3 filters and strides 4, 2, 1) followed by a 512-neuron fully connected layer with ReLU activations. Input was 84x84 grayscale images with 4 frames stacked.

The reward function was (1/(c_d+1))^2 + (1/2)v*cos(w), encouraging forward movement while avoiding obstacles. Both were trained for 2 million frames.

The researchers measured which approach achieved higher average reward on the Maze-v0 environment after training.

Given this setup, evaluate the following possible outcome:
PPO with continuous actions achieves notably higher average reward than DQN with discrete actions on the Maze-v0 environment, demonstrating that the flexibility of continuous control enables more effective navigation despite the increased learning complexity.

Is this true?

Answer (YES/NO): NO